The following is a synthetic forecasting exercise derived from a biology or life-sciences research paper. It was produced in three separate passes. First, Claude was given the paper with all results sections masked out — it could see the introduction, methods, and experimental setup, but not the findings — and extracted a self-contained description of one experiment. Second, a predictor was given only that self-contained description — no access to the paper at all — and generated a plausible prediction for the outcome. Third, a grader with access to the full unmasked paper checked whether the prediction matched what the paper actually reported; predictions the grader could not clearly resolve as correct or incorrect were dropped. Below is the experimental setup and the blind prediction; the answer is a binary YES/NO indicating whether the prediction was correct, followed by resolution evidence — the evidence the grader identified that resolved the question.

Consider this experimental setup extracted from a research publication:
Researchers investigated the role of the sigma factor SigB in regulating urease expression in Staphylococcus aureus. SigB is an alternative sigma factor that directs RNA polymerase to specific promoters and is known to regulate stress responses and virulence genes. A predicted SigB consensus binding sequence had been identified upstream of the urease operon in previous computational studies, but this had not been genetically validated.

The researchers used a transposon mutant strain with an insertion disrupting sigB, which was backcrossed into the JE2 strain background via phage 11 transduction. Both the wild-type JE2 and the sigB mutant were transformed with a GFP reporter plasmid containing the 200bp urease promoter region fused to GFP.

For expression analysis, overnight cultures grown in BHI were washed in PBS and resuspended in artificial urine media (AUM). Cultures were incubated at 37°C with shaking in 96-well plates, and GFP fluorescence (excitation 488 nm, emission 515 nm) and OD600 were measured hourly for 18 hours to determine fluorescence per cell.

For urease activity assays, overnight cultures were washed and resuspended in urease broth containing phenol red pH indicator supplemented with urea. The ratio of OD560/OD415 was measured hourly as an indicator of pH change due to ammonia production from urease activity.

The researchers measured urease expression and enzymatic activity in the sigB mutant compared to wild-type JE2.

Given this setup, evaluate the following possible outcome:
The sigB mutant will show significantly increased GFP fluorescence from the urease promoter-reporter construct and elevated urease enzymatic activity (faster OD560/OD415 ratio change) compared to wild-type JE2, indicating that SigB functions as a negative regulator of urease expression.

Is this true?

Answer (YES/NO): NO